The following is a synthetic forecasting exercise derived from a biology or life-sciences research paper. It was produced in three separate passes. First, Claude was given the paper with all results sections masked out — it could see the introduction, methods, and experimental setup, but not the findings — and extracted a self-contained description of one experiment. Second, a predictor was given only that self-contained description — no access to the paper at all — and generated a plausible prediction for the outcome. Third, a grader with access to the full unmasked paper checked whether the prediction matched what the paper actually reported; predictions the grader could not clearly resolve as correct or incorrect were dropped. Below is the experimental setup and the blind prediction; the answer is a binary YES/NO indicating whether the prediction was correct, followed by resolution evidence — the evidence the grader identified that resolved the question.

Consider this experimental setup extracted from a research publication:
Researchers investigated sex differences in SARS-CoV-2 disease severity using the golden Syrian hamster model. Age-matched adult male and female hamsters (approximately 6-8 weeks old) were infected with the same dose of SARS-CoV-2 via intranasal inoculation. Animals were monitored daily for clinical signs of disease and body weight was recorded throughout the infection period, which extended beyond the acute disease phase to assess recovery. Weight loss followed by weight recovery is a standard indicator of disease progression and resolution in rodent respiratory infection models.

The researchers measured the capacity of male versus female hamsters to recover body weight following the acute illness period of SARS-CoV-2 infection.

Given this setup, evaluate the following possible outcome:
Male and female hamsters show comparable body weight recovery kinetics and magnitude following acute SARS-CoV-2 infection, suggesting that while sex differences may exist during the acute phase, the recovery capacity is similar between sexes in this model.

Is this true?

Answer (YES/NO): NO